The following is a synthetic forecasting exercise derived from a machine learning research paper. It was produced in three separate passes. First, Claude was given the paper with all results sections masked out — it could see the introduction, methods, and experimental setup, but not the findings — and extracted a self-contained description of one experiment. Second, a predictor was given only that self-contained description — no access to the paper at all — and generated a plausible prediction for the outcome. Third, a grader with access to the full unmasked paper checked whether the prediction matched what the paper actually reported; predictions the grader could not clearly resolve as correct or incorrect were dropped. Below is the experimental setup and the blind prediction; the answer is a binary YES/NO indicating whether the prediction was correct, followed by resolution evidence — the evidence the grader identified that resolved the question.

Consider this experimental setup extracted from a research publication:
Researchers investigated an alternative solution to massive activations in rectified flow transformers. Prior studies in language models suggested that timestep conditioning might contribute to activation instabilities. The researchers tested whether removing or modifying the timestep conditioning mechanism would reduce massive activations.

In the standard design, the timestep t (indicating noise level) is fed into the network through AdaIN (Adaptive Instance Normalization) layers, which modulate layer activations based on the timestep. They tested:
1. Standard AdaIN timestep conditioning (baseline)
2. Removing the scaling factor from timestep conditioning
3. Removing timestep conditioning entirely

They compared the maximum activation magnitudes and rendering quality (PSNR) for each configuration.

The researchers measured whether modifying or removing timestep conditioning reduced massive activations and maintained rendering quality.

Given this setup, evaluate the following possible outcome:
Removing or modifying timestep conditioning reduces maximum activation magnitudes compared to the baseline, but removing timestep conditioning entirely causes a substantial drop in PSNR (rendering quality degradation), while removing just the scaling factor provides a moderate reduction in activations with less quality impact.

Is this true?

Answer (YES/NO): NO